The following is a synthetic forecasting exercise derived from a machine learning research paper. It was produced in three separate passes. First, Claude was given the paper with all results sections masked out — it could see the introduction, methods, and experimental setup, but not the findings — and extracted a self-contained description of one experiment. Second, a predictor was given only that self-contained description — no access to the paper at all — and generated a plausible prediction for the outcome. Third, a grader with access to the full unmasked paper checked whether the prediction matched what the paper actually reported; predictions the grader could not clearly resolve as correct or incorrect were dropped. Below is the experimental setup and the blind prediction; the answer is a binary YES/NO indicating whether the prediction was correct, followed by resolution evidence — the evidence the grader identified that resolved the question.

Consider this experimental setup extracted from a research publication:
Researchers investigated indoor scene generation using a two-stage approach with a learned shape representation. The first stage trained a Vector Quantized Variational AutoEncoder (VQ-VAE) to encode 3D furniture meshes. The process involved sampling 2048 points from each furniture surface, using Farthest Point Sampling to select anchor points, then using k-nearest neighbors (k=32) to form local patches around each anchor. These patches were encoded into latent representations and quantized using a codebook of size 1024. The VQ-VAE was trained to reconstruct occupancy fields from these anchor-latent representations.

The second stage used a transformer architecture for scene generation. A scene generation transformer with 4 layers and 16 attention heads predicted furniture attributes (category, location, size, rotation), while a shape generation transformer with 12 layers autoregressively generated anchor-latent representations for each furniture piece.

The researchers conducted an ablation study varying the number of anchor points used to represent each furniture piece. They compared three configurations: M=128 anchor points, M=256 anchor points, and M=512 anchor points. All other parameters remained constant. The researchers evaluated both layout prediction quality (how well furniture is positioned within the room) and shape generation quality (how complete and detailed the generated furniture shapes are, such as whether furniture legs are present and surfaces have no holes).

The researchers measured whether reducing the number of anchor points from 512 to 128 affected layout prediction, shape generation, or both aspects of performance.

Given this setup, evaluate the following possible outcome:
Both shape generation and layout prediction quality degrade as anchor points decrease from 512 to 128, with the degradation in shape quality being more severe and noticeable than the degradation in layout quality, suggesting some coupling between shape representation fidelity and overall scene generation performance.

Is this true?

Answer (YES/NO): NO